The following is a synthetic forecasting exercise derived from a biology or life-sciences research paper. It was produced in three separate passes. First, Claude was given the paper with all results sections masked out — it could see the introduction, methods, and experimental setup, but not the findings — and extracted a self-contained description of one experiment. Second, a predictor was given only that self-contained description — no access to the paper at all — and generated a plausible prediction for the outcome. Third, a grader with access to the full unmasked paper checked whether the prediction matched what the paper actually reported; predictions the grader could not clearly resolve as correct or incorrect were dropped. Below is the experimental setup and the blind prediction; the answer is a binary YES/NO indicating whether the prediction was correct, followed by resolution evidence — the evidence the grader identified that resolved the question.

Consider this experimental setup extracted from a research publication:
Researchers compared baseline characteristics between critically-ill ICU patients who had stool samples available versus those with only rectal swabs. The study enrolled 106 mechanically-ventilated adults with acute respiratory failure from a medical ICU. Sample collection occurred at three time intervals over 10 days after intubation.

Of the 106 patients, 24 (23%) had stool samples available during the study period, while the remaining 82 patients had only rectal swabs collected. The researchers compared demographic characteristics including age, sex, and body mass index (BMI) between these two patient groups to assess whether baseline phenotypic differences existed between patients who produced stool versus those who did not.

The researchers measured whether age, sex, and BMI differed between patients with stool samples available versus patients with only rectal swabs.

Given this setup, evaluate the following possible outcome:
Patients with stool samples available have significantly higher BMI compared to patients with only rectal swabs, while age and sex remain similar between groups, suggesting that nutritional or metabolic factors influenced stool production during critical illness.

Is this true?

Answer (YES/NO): NO